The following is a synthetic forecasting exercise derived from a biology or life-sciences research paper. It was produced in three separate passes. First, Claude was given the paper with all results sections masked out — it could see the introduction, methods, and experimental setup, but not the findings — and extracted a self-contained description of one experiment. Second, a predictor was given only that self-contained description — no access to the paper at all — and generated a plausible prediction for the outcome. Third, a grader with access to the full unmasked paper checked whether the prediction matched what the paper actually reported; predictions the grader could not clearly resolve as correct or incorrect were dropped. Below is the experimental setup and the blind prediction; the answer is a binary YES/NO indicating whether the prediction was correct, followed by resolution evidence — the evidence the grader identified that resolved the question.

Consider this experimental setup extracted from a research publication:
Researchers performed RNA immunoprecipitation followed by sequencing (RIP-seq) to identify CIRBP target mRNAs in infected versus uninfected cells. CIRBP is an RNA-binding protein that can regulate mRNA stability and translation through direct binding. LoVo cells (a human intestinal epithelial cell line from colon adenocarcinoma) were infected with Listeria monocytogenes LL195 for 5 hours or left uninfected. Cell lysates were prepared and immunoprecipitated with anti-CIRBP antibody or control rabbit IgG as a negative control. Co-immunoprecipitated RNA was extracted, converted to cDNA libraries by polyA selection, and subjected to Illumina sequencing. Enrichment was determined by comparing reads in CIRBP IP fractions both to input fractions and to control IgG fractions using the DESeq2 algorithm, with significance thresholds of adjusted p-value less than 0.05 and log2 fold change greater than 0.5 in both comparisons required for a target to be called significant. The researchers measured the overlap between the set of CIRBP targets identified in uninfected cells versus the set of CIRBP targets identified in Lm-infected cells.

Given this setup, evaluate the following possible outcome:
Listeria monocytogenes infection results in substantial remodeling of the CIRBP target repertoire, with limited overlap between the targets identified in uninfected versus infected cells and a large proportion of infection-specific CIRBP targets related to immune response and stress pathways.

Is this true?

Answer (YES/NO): NO